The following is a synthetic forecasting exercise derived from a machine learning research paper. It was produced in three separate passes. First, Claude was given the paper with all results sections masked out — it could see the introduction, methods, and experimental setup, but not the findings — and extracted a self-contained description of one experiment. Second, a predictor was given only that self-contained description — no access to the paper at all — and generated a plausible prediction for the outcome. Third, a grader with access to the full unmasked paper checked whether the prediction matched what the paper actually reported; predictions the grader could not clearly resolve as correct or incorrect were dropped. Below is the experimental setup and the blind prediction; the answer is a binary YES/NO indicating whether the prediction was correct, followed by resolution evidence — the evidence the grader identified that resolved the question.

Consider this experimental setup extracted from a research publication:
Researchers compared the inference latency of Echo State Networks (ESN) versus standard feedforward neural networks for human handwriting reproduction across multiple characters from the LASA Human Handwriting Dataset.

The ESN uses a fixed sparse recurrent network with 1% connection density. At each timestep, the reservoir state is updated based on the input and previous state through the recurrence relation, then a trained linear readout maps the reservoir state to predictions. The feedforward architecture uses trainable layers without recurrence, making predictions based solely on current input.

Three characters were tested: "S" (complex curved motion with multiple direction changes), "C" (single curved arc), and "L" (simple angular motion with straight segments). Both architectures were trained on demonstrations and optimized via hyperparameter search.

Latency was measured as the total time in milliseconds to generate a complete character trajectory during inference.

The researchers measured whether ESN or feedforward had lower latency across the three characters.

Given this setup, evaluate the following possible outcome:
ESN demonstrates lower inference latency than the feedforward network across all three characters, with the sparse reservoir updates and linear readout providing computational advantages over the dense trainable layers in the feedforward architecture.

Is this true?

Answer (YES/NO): NO